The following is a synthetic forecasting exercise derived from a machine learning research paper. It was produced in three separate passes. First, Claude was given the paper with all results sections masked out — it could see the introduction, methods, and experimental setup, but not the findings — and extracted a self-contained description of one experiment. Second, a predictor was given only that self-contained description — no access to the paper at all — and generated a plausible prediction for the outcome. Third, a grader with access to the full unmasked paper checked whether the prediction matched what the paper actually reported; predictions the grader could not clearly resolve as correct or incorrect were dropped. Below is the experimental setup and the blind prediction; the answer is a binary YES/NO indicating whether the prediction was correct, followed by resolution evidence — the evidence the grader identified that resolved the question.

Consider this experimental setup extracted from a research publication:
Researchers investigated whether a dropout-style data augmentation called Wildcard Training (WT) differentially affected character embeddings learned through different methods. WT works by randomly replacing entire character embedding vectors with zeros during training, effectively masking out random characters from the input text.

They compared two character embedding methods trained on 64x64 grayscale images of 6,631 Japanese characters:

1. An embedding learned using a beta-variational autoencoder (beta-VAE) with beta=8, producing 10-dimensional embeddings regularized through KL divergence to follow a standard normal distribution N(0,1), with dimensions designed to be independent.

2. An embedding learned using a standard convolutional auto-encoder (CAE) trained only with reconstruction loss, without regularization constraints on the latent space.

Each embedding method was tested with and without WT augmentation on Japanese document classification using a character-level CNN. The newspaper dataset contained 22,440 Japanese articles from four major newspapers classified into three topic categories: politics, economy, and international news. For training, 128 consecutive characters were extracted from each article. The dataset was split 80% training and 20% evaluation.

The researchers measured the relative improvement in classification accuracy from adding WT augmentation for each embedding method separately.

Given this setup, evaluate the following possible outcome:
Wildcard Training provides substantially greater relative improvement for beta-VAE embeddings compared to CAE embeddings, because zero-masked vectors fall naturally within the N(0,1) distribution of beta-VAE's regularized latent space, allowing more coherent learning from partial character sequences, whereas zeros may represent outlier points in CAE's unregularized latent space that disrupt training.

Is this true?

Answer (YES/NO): NO